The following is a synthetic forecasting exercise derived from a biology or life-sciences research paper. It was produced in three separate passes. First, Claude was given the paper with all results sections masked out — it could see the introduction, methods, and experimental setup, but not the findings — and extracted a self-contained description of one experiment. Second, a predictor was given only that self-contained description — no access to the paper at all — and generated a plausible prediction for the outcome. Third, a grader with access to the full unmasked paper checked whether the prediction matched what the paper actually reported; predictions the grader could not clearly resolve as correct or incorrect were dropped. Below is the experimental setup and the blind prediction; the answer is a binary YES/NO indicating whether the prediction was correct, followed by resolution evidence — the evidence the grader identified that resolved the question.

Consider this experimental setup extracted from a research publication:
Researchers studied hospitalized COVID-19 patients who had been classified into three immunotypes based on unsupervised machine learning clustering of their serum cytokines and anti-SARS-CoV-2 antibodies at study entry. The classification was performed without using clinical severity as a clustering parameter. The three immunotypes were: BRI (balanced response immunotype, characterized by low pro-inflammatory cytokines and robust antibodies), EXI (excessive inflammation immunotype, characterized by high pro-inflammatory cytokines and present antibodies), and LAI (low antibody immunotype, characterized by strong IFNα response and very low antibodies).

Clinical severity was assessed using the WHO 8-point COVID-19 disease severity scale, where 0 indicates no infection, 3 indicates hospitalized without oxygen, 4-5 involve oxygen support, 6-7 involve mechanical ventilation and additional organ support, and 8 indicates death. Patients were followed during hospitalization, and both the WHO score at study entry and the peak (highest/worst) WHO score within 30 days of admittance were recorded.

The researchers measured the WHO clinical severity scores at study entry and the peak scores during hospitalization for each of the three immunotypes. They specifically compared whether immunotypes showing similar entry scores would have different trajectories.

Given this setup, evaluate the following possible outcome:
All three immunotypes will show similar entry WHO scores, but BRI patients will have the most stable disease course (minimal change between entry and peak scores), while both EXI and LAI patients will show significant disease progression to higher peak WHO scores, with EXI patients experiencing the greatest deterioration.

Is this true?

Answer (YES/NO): NO